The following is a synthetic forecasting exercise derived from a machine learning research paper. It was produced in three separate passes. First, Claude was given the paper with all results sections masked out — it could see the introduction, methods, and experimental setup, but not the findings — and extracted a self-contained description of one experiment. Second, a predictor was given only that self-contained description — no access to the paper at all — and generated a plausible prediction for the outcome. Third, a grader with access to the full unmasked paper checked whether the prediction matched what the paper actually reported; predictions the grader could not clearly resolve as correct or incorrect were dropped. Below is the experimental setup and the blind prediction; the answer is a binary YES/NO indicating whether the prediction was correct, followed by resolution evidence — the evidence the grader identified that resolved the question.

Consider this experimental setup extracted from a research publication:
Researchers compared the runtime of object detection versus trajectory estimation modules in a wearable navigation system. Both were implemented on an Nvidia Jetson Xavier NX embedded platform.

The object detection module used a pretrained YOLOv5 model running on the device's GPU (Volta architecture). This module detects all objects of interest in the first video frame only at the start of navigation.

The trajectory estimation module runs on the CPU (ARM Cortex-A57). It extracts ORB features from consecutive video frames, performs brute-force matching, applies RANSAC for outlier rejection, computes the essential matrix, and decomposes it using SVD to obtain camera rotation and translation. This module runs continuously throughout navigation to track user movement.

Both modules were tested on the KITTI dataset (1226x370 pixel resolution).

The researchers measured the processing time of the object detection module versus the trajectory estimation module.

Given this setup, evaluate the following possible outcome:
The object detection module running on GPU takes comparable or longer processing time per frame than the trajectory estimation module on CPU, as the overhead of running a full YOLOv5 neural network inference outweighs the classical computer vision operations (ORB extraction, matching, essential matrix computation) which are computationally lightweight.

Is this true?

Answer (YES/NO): NO